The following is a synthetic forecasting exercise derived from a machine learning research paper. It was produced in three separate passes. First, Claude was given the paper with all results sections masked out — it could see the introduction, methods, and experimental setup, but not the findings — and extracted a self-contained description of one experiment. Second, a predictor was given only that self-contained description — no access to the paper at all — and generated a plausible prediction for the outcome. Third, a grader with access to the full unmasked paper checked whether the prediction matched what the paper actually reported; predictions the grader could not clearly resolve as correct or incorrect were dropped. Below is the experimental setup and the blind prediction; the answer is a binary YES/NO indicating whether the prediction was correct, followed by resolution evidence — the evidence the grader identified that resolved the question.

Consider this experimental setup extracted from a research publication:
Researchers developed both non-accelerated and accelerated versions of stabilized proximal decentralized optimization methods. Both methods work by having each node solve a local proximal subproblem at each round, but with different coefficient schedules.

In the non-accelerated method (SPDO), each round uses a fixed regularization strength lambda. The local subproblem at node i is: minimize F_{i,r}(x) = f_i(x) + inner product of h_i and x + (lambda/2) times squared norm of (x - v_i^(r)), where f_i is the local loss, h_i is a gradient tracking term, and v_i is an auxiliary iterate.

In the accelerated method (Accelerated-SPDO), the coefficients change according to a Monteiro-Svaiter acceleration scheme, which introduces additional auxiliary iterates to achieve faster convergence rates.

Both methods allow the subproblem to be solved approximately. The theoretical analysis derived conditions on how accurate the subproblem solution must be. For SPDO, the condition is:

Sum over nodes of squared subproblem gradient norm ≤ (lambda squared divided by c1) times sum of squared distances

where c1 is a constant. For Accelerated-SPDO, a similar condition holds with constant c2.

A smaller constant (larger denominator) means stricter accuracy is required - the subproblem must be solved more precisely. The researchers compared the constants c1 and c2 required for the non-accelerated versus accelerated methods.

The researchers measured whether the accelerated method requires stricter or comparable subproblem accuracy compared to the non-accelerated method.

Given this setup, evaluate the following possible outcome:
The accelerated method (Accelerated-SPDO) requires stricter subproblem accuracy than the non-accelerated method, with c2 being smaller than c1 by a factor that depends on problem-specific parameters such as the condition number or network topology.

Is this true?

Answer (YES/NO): NO